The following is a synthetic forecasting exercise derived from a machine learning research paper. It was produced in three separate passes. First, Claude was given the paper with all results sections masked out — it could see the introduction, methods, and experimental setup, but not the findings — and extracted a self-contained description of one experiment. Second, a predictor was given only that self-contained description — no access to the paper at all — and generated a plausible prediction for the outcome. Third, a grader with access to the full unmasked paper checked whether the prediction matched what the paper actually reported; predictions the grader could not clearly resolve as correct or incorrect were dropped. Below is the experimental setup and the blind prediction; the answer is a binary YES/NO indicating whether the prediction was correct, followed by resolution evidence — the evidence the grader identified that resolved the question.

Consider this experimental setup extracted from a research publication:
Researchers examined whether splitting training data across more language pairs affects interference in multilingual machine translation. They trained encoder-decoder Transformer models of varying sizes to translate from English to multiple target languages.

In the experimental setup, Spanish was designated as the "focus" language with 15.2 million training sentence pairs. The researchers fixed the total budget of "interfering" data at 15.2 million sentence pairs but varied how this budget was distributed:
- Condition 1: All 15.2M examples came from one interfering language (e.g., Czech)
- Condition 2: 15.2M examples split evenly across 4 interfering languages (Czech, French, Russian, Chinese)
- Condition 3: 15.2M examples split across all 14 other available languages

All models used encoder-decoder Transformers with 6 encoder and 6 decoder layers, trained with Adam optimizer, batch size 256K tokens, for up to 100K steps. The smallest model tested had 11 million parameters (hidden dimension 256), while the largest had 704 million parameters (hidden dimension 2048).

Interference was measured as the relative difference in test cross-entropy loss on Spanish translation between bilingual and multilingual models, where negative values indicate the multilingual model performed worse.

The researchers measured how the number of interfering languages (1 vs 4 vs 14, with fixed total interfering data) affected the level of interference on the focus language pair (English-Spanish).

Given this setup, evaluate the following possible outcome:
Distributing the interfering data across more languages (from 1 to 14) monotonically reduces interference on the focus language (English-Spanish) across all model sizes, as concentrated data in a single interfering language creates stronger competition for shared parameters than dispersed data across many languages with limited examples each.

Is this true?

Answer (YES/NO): NO